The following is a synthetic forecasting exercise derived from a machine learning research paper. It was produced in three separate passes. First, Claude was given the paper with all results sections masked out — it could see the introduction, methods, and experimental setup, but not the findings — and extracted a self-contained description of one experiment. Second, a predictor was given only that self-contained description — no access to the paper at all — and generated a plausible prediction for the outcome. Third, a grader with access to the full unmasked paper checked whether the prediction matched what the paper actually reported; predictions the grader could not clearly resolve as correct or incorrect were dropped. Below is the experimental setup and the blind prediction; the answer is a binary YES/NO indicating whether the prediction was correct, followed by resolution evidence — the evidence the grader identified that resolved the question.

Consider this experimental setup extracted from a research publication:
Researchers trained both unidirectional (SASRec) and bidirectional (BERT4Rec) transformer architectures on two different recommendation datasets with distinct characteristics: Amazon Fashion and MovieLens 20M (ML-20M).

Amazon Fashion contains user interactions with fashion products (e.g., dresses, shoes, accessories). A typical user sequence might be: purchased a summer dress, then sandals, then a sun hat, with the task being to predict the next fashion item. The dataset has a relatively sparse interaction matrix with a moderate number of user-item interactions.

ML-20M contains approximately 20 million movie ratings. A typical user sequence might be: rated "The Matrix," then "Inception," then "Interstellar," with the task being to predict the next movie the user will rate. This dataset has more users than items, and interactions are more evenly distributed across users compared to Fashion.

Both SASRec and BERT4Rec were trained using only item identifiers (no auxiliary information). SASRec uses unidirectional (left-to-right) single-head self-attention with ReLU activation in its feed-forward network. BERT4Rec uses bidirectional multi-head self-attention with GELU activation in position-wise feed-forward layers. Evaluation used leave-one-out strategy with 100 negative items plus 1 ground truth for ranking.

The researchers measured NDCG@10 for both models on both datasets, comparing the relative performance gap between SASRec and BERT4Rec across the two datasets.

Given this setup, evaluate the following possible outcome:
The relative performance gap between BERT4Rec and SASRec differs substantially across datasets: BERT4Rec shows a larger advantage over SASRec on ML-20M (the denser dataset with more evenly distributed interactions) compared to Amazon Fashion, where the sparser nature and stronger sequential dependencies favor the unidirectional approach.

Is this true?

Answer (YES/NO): NO